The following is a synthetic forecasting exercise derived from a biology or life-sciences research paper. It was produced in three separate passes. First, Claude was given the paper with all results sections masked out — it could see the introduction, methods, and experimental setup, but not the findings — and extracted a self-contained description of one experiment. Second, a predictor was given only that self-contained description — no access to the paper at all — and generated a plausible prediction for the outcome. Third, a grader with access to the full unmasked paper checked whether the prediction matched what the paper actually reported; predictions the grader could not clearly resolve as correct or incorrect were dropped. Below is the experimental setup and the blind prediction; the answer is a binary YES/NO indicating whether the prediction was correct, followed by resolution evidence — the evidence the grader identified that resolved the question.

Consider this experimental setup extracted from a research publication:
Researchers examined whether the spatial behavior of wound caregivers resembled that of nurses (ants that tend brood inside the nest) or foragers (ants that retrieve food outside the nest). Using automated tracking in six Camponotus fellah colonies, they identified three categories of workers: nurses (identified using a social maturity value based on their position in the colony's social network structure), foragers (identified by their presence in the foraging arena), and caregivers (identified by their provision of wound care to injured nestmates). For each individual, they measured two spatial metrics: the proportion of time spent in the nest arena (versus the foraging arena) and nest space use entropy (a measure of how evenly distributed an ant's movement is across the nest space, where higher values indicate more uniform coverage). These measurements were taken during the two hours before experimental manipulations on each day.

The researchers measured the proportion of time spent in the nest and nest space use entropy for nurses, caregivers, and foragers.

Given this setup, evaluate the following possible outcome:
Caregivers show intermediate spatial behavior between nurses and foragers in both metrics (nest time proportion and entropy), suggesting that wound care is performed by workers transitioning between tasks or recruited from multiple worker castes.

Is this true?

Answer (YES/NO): NO